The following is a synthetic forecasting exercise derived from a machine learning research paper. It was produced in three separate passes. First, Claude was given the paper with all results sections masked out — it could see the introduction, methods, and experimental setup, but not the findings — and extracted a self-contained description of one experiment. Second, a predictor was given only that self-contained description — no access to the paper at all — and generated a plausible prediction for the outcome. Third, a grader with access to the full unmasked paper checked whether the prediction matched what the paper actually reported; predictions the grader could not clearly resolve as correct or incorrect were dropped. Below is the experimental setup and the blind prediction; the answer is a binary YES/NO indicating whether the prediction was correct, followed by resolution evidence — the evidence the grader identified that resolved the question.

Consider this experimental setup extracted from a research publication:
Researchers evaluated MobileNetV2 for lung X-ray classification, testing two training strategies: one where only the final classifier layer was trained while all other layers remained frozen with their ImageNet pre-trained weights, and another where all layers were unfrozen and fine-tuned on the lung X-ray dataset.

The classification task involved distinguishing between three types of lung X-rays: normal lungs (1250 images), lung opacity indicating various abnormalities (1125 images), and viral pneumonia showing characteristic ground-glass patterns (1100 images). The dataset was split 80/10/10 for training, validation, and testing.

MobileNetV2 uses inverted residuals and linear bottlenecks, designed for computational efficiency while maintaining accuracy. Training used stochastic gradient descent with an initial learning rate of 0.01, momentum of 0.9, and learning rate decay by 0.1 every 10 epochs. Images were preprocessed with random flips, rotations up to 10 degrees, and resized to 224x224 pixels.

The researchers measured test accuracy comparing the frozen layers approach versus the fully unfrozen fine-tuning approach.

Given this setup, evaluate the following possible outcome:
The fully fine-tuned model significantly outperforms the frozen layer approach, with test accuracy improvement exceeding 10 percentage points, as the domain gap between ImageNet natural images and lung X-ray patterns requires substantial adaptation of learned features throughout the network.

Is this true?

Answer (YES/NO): NO